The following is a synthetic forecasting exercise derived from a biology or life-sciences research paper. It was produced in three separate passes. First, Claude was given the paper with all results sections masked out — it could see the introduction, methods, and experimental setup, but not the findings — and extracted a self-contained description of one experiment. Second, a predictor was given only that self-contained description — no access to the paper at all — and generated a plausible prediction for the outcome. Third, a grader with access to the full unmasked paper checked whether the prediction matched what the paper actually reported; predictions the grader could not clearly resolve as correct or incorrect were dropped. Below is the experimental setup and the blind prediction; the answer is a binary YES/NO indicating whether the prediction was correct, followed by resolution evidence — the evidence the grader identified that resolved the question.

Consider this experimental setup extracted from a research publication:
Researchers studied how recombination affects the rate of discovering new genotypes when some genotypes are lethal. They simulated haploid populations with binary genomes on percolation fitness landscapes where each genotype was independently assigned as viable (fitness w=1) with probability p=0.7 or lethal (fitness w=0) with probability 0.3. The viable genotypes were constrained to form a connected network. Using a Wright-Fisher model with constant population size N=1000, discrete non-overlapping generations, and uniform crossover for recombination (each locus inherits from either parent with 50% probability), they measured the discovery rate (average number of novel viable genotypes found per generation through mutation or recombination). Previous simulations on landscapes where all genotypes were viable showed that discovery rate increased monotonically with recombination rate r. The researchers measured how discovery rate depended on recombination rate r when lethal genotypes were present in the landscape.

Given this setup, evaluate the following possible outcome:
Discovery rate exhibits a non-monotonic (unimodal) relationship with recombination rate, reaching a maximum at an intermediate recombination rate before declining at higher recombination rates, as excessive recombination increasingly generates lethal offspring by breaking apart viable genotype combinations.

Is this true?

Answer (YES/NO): YES